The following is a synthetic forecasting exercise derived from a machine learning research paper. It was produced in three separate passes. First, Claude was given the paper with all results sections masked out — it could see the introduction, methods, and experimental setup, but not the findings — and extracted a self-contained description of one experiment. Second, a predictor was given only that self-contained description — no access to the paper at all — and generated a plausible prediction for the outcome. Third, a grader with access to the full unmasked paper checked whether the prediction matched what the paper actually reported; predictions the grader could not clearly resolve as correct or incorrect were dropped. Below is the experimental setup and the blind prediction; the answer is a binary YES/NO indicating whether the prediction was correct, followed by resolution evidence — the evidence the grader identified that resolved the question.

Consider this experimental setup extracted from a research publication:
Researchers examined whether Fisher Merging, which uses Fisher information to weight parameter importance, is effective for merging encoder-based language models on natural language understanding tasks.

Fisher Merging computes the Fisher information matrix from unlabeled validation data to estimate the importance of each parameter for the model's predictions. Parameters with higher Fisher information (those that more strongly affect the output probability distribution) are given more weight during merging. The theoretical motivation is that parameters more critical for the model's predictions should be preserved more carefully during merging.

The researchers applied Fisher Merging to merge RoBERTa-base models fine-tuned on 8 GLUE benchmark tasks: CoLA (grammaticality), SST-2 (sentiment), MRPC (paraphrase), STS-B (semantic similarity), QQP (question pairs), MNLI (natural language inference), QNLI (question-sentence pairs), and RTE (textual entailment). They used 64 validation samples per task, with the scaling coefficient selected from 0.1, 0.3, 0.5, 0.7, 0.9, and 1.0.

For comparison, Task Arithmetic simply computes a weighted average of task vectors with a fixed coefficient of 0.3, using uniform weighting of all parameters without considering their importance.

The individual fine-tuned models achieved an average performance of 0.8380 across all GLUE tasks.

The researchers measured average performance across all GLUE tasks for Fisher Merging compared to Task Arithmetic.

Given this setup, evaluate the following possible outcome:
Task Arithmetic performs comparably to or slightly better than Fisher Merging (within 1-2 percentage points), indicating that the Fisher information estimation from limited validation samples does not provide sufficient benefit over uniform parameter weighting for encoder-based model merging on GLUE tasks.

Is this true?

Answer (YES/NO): NO